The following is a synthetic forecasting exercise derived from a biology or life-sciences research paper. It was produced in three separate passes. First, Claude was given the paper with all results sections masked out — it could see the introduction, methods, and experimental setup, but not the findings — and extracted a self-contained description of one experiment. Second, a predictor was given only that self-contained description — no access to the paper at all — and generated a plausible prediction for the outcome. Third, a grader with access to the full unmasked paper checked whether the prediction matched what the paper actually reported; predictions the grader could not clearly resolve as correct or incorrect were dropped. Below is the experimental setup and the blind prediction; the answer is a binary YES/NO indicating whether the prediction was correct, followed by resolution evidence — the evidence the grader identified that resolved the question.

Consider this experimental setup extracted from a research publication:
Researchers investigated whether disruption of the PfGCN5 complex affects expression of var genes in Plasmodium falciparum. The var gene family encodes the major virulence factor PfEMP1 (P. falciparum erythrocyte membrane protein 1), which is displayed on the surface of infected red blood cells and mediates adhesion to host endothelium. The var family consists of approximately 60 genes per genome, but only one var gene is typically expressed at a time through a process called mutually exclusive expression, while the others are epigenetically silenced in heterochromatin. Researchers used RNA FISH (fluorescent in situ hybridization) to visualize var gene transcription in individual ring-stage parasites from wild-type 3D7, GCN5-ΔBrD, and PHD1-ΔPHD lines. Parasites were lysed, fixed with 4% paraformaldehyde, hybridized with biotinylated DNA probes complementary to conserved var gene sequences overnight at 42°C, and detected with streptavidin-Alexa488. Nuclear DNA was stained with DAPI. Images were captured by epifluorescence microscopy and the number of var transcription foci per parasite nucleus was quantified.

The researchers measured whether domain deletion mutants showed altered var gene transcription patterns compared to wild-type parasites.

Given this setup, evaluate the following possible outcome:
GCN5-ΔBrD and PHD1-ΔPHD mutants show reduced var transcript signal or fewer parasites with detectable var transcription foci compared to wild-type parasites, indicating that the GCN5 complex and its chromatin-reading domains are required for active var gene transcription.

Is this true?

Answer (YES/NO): NO